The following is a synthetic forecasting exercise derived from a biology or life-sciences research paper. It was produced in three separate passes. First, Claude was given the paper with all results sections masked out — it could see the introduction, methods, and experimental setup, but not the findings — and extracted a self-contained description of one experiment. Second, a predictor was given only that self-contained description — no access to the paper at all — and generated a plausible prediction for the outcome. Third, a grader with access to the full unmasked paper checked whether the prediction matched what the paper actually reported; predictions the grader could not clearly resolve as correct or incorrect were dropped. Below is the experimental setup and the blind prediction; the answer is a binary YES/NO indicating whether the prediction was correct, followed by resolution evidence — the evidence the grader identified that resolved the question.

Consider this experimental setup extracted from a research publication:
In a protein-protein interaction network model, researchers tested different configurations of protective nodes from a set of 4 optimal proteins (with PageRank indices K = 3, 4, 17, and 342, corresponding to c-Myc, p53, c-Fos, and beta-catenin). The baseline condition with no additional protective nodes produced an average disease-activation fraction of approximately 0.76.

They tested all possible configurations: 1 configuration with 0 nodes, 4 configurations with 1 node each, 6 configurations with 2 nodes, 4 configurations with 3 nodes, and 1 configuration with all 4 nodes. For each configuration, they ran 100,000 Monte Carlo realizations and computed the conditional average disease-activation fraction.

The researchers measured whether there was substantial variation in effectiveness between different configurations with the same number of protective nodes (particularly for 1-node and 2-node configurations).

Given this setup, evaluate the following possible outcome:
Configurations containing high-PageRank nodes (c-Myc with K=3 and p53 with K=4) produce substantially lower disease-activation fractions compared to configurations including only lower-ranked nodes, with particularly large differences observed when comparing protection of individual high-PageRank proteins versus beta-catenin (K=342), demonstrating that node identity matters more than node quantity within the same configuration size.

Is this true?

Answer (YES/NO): NO